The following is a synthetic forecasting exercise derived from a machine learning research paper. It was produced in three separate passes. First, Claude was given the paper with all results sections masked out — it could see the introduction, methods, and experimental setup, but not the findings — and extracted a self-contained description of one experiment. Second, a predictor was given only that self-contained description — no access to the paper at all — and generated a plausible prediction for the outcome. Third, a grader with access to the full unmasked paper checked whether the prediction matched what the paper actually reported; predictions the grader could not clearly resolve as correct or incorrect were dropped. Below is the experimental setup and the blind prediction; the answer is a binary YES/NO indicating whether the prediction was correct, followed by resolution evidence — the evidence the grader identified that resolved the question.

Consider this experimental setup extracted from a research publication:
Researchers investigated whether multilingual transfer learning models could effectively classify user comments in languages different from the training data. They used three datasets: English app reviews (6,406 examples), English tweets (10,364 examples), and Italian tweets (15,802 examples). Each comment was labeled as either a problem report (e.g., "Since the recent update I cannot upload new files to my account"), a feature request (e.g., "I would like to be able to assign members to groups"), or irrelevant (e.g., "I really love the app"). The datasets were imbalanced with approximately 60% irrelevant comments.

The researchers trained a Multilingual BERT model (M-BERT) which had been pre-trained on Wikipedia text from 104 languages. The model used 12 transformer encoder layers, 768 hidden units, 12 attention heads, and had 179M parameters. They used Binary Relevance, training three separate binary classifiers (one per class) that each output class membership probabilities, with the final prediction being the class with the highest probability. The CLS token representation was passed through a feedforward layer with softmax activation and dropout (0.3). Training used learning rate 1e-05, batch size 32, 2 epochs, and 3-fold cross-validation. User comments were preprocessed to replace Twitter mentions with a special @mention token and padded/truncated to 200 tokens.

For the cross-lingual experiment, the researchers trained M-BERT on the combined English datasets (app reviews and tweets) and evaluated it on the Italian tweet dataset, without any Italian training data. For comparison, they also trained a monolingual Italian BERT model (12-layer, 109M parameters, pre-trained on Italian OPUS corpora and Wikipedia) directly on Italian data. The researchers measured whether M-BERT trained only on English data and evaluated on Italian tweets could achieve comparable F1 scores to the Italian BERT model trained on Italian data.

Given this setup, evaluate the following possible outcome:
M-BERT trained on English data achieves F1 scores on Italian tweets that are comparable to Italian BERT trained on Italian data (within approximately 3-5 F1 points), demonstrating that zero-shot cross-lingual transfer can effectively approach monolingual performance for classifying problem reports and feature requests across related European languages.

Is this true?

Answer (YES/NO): NO